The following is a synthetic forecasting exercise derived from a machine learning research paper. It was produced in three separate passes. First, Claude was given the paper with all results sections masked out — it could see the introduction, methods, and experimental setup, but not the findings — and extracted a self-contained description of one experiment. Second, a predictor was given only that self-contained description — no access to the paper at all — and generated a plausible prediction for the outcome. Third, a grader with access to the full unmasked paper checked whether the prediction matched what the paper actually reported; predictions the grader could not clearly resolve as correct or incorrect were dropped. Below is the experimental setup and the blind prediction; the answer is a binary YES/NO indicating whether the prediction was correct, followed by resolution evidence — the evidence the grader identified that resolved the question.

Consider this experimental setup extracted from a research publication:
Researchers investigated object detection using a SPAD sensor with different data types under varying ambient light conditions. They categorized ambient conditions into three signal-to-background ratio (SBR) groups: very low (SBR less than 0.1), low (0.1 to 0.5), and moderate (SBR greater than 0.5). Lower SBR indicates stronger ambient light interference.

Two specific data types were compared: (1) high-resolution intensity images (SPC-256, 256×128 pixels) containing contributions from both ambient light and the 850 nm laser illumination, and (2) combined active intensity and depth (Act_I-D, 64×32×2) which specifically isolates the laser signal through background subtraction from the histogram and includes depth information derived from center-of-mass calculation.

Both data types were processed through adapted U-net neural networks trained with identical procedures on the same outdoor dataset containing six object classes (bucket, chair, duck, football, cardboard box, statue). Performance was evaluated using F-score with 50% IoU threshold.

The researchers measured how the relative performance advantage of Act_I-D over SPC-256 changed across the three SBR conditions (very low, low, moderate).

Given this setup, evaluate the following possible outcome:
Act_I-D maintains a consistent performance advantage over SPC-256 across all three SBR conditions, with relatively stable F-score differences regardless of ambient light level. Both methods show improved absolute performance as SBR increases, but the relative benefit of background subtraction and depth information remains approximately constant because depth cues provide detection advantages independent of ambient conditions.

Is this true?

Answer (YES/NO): NO